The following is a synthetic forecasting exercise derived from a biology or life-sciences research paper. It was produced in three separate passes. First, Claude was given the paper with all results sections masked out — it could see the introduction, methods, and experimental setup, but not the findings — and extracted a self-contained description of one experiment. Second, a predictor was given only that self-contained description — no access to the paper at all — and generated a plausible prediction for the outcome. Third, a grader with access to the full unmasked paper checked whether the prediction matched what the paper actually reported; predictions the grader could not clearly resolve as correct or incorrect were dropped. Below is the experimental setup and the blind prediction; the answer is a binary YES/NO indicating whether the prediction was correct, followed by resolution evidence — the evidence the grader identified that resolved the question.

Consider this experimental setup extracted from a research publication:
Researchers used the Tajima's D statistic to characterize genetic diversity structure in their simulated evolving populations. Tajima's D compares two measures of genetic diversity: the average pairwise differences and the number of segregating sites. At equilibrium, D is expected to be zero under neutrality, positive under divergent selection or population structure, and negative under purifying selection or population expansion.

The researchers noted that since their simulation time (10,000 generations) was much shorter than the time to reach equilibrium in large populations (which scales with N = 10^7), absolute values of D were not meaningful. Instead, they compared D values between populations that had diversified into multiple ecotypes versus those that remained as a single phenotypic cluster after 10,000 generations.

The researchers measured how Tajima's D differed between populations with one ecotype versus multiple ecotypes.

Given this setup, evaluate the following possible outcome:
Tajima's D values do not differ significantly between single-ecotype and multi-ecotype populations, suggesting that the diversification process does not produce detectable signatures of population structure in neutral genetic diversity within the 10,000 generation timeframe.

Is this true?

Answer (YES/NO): NO